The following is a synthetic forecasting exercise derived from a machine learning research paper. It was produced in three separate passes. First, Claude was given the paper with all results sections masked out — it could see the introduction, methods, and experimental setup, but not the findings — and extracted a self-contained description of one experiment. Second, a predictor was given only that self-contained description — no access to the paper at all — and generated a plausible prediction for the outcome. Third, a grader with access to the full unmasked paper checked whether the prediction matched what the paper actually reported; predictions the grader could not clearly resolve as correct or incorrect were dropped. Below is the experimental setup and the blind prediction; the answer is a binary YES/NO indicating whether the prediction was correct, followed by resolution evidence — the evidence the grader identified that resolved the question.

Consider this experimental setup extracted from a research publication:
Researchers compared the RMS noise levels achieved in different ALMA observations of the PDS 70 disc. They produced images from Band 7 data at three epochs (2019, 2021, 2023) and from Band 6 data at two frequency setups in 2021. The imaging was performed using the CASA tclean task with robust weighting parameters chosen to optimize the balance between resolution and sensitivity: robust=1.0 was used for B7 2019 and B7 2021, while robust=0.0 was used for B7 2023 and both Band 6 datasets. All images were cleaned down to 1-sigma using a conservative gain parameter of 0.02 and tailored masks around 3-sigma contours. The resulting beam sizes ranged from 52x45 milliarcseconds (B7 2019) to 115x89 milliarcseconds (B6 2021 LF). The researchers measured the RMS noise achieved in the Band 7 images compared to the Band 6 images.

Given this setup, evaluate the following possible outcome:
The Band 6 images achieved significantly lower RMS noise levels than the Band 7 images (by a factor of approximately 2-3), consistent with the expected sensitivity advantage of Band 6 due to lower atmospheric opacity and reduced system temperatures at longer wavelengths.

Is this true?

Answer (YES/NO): NO